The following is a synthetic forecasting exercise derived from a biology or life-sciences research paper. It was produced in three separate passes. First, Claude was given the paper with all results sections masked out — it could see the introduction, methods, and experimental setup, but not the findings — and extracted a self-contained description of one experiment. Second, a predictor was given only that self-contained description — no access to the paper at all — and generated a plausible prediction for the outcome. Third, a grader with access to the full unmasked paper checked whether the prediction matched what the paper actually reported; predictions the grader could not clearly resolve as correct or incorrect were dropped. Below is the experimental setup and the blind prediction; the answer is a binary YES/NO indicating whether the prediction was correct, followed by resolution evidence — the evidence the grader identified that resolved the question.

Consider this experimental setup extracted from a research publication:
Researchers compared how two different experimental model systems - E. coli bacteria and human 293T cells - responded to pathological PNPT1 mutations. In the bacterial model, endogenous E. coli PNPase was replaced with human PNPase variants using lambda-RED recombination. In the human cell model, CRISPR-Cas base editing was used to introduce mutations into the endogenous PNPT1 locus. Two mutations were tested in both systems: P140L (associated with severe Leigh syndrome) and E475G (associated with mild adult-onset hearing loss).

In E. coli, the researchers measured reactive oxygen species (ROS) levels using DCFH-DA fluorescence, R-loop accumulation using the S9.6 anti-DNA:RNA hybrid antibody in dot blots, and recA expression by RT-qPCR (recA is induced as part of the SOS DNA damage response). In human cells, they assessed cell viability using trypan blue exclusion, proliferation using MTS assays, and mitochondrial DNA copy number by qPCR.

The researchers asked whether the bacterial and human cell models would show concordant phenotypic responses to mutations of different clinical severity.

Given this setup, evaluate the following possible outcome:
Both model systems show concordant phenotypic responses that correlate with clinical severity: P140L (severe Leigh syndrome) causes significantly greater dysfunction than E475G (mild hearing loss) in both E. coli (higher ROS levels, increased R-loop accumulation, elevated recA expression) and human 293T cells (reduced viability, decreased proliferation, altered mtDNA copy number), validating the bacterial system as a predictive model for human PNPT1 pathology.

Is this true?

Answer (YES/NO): NO